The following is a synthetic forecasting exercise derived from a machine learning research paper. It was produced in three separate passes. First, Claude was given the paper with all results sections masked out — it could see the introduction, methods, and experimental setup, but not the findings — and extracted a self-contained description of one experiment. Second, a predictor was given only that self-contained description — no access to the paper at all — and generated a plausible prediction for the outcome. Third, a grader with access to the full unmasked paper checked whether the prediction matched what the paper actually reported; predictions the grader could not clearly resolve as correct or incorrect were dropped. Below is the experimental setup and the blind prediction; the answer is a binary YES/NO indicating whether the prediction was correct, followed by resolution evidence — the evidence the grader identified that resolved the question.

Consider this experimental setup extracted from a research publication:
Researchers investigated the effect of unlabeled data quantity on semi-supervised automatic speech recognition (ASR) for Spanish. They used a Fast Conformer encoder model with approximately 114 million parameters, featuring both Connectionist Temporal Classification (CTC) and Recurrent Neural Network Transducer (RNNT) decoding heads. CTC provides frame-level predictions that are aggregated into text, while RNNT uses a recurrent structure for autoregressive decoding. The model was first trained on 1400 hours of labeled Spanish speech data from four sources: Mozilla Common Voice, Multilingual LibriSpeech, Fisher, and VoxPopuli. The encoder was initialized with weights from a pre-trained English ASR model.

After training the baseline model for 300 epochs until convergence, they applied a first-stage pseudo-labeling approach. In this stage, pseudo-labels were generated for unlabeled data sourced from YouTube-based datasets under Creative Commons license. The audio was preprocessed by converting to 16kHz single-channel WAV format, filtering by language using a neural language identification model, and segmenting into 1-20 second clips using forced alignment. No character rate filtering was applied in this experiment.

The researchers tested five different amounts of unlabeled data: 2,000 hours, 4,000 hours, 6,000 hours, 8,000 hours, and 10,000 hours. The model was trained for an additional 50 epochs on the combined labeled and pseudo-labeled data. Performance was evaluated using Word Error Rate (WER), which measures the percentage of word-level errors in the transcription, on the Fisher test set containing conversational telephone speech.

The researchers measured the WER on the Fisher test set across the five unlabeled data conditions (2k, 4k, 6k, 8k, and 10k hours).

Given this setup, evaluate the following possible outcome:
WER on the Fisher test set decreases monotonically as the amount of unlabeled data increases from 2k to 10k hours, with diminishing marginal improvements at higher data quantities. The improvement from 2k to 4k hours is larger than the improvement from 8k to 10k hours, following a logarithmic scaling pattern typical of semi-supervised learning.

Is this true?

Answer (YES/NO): NO